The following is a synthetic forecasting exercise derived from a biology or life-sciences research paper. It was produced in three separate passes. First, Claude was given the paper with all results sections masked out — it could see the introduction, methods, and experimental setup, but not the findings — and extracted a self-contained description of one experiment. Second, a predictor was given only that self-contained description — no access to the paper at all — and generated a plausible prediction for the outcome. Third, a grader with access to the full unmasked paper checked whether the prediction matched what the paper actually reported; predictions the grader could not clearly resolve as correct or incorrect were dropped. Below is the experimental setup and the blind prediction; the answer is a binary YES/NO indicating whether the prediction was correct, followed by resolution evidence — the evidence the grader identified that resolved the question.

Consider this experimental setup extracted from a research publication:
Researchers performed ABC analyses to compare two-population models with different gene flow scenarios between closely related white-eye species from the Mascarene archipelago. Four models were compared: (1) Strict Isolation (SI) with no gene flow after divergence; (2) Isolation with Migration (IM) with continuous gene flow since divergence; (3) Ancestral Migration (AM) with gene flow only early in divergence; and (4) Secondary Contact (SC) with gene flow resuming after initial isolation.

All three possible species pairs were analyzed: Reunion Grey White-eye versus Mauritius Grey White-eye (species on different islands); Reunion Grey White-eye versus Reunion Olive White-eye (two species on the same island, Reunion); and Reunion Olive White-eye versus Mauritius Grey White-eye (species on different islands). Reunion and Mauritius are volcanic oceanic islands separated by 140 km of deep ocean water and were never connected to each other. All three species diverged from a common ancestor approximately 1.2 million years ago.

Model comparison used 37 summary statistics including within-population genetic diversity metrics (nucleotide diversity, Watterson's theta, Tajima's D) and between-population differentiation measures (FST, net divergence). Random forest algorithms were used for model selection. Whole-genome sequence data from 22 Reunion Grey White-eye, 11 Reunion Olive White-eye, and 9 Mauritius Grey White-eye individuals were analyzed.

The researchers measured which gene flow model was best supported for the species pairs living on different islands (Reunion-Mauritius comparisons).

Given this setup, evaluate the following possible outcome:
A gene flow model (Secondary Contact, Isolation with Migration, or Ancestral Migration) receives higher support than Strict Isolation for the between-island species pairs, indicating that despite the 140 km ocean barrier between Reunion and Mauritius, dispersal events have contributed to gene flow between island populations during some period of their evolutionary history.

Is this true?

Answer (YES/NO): YES